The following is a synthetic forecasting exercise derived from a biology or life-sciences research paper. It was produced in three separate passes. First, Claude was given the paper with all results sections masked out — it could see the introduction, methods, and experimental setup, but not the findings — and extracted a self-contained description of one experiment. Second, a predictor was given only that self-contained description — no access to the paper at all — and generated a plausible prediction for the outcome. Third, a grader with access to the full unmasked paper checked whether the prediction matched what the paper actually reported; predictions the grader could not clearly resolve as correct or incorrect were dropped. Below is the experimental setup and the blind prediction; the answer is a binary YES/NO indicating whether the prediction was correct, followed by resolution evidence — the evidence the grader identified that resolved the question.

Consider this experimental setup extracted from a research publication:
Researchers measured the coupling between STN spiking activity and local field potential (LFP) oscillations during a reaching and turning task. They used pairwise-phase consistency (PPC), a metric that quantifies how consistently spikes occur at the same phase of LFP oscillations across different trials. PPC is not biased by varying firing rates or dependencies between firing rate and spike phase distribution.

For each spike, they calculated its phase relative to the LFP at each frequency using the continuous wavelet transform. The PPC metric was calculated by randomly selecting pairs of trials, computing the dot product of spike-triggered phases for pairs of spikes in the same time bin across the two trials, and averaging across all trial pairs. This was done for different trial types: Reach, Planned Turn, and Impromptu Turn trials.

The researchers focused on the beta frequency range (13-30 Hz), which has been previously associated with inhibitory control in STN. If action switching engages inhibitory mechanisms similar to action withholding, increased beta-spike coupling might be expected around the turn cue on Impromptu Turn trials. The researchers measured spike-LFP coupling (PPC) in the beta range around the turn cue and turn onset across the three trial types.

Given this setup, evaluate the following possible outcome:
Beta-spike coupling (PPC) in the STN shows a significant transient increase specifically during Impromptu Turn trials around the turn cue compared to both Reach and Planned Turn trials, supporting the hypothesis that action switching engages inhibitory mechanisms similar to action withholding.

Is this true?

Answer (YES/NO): NO